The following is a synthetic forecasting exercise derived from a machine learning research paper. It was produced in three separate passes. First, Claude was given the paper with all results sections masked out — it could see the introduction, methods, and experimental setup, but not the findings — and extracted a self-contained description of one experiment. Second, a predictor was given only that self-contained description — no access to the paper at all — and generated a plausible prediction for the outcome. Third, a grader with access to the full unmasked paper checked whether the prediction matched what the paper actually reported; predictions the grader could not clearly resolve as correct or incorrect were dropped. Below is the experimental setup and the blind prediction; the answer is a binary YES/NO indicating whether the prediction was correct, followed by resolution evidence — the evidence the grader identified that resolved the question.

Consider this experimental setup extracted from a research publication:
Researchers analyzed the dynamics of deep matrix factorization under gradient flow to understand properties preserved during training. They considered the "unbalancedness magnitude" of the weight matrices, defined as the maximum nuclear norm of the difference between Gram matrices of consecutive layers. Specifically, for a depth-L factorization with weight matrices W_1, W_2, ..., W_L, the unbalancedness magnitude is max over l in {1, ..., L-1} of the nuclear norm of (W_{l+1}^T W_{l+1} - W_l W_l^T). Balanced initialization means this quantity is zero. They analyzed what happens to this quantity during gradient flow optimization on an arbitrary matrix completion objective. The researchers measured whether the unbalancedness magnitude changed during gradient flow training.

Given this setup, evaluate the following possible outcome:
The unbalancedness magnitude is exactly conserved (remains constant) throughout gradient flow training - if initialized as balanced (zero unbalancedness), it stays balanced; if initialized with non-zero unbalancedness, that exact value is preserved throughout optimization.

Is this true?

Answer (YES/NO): YES